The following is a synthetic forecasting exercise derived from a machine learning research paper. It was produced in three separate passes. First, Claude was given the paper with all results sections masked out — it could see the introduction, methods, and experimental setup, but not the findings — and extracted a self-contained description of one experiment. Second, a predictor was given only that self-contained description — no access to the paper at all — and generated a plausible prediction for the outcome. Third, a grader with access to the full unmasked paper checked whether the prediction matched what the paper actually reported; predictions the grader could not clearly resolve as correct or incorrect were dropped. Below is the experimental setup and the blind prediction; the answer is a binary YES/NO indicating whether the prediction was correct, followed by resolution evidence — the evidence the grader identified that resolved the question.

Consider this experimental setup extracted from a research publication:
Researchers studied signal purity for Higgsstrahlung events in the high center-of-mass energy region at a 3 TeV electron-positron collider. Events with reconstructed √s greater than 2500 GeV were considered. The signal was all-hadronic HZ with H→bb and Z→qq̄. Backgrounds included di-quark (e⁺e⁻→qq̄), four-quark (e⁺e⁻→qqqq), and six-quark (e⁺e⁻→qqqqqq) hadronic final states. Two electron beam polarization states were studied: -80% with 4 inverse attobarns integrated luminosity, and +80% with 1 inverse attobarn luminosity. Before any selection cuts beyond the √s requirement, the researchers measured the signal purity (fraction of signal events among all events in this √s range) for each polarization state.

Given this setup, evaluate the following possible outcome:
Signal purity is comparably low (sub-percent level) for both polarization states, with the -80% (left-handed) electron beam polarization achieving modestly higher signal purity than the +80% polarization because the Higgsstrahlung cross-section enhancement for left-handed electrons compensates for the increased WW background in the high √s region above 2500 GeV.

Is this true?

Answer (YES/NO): NO